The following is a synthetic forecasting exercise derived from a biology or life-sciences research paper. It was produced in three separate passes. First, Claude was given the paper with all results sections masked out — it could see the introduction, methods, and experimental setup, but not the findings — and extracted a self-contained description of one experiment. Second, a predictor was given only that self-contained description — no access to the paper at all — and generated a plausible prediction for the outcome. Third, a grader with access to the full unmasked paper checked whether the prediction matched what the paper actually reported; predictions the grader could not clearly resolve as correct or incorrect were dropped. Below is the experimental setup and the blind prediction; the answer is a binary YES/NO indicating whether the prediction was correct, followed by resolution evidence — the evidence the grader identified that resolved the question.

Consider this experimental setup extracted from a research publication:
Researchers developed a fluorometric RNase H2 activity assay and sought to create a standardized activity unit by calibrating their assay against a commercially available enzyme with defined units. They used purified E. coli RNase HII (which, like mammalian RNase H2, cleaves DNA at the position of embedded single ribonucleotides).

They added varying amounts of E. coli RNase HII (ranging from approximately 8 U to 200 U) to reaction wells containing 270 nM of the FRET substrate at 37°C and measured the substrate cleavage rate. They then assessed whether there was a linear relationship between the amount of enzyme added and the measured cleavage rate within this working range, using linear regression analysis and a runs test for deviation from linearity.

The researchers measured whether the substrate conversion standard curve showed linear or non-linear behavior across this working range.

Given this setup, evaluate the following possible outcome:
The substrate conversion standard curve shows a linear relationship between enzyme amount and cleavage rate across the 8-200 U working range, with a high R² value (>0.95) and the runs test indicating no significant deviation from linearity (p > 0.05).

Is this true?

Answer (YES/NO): YES